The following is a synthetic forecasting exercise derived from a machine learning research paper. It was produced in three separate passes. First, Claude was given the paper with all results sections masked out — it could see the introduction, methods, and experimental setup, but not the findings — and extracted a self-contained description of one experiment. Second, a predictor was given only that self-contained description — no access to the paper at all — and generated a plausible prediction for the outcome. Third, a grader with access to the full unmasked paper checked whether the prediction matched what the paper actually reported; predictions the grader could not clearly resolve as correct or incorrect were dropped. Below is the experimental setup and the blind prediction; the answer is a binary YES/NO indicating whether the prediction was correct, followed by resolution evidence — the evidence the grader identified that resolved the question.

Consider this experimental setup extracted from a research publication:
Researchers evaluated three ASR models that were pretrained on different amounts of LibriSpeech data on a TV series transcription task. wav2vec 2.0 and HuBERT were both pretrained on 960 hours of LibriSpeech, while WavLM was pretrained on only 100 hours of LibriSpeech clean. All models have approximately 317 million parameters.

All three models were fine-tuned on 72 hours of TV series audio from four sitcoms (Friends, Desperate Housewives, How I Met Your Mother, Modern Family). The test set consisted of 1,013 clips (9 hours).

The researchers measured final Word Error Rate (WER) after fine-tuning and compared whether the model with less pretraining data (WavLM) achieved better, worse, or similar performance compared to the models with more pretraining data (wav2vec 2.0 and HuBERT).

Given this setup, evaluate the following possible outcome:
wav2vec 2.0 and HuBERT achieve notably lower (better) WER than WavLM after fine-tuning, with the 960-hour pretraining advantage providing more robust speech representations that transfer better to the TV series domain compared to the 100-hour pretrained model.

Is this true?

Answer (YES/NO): NO